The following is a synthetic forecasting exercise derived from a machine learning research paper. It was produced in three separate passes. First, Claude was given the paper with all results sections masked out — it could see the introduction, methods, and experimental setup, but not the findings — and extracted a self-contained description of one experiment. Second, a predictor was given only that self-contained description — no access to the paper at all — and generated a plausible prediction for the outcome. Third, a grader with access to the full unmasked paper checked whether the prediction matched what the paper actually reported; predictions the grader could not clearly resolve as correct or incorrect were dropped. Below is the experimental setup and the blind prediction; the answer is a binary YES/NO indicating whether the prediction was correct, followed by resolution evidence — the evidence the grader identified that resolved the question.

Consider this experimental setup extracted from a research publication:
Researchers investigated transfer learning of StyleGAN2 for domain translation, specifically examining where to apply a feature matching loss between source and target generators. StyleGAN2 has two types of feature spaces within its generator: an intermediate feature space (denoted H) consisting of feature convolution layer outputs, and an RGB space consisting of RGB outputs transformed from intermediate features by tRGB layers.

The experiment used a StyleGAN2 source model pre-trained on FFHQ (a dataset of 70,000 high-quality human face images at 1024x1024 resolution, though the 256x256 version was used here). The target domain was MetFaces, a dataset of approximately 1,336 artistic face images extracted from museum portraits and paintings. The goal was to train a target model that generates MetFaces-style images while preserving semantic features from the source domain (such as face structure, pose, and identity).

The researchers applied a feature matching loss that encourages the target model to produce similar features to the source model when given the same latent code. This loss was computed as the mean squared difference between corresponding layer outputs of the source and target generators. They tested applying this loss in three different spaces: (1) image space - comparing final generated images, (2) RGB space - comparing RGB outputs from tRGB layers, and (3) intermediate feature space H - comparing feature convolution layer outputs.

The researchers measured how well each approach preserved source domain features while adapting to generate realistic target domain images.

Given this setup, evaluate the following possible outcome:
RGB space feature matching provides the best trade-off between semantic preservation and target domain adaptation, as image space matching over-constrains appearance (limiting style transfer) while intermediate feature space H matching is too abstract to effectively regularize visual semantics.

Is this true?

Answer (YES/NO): NO